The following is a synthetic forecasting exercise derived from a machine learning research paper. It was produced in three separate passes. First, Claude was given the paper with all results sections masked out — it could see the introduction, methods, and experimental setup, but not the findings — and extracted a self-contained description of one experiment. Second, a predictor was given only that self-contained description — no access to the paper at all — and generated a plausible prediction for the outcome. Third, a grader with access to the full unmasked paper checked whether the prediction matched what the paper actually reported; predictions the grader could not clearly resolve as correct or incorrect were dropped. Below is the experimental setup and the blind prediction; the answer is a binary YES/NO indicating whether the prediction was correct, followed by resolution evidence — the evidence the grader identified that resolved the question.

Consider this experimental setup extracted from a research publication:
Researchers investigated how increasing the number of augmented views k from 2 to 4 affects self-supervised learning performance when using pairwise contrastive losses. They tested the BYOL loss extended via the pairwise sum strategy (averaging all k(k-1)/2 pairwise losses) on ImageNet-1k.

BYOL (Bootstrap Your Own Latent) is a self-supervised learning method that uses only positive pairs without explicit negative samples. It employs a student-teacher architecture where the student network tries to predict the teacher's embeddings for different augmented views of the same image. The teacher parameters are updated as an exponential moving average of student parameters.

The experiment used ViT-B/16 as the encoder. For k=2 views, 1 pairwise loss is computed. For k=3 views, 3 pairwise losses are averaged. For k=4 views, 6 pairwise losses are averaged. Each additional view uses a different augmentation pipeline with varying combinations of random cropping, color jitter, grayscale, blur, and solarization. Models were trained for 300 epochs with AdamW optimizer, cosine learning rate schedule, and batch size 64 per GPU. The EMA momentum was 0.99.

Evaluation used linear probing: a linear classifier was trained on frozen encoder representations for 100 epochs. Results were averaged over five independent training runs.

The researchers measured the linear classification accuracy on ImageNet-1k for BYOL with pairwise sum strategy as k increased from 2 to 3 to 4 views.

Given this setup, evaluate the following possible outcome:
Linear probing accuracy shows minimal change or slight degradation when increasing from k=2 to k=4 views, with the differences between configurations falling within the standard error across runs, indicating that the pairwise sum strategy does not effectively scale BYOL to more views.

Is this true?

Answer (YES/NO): NO